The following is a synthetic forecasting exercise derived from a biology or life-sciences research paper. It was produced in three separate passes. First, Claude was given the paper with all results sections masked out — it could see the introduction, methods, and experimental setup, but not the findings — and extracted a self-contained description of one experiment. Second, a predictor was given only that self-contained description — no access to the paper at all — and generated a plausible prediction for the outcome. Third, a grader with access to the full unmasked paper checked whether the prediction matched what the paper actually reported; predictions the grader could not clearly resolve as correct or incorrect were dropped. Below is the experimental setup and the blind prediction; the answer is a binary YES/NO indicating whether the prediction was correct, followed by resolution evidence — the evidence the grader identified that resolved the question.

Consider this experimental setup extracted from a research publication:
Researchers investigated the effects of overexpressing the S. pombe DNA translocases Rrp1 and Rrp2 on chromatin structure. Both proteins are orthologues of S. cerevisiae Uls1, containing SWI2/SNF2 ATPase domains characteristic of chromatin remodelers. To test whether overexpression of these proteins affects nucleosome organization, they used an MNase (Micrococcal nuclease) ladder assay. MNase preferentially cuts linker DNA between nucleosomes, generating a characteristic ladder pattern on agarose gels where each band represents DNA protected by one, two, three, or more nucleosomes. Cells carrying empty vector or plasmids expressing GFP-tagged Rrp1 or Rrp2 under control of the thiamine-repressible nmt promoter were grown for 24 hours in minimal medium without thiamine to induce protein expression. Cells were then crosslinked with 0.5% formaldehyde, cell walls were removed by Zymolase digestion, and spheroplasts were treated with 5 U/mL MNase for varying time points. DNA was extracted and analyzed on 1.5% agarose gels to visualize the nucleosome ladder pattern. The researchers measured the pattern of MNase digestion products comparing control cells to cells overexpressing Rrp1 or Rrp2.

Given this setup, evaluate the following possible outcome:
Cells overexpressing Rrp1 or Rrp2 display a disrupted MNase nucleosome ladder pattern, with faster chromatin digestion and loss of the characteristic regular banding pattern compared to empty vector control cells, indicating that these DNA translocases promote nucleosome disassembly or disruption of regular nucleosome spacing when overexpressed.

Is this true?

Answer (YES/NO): NO